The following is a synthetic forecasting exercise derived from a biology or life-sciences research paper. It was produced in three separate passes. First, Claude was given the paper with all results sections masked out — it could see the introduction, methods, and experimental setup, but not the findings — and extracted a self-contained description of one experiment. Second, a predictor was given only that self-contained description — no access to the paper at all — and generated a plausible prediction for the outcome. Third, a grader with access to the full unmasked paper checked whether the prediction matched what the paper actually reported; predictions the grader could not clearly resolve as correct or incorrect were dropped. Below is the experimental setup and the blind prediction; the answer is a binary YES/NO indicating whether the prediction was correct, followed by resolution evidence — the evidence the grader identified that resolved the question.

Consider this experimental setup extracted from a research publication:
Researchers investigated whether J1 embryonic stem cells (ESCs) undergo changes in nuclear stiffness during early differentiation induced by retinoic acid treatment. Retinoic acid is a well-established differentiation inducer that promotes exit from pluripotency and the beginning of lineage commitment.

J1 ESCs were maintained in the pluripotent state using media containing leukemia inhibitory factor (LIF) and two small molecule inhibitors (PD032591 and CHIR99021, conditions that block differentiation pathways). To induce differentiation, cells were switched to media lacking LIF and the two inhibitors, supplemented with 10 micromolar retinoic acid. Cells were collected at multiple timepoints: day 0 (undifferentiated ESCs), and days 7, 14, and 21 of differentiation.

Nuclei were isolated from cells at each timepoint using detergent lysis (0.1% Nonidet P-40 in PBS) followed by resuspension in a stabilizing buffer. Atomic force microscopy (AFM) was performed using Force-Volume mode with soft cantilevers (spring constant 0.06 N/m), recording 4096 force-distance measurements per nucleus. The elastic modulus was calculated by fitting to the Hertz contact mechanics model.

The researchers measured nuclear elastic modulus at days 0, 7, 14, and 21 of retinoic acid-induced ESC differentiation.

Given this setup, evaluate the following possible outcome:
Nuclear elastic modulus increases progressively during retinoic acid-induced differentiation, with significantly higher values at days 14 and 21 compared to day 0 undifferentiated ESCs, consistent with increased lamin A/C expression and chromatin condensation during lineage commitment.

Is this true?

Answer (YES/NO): NO